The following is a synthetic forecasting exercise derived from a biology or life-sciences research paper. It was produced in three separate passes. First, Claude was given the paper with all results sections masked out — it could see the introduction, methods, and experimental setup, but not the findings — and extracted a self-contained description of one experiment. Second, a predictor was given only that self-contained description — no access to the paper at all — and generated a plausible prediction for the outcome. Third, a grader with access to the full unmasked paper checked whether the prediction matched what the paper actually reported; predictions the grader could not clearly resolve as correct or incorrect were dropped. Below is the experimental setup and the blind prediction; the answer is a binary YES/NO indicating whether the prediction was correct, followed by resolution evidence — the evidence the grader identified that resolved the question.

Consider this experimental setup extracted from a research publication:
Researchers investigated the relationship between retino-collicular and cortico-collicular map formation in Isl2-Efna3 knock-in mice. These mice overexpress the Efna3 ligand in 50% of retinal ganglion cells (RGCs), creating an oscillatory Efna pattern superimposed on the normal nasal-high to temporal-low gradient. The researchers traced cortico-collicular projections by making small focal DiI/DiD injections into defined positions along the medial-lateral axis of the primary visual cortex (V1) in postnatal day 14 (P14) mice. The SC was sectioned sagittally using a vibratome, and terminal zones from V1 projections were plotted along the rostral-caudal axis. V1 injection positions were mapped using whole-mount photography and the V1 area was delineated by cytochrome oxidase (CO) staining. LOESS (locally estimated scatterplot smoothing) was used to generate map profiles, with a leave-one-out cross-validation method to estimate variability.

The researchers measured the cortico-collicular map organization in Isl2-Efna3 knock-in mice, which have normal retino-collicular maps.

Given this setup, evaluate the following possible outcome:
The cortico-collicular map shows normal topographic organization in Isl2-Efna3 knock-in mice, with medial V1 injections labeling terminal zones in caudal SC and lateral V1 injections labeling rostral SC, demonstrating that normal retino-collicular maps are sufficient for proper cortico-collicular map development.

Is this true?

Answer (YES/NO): NO